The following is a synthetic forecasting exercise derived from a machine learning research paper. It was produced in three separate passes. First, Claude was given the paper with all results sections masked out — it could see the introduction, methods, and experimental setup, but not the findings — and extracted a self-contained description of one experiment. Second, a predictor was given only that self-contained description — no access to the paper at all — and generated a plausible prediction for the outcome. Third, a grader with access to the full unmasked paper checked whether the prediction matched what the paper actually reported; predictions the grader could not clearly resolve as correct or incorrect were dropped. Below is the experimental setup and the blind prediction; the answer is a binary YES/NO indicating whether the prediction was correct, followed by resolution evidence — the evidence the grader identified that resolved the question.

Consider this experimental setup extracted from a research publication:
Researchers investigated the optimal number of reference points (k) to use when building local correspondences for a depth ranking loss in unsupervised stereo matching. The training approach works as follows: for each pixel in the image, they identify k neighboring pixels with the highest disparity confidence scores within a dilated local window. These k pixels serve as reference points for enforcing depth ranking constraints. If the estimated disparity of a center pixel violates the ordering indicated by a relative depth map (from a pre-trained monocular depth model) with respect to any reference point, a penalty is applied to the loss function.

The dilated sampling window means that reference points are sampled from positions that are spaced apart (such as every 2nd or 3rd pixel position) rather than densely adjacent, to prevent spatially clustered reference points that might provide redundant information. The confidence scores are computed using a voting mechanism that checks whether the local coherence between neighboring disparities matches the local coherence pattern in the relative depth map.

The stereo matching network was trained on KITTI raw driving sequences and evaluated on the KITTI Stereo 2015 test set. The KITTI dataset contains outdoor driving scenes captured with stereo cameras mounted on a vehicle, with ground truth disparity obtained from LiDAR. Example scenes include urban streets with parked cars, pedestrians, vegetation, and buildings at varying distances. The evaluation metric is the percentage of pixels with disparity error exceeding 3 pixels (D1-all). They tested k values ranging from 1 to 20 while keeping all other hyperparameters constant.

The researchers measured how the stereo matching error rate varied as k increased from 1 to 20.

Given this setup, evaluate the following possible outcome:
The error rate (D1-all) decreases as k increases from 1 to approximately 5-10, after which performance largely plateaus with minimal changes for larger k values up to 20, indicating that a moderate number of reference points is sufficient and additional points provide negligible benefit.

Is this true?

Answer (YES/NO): NO